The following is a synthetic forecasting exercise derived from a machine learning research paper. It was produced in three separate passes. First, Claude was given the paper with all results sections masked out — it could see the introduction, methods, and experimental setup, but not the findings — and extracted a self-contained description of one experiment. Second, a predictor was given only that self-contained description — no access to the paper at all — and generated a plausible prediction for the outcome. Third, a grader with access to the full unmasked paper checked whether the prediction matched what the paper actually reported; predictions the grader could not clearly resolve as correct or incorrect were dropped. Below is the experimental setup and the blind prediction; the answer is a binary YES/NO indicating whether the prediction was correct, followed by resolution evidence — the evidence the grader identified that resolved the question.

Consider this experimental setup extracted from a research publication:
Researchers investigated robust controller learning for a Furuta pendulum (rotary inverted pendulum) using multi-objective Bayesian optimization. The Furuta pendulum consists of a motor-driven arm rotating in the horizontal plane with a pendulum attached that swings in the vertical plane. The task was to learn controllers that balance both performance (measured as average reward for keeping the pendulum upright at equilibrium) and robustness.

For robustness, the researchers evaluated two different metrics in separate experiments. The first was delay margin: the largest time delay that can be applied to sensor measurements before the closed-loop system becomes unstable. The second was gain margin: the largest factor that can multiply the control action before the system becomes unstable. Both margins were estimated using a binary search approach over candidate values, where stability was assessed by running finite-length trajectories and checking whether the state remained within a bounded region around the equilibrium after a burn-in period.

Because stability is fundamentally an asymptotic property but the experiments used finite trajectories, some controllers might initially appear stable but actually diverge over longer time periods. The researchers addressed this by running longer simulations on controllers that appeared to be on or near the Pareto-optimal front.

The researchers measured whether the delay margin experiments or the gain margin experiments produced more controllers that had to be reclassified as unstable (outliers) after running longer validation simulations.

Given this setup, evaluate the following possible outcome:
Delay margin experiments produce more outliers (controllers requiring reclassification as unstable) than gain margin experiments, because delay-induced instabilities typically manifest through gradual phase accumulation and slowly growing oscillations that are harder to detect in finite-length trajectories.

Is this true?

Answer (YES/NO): YES